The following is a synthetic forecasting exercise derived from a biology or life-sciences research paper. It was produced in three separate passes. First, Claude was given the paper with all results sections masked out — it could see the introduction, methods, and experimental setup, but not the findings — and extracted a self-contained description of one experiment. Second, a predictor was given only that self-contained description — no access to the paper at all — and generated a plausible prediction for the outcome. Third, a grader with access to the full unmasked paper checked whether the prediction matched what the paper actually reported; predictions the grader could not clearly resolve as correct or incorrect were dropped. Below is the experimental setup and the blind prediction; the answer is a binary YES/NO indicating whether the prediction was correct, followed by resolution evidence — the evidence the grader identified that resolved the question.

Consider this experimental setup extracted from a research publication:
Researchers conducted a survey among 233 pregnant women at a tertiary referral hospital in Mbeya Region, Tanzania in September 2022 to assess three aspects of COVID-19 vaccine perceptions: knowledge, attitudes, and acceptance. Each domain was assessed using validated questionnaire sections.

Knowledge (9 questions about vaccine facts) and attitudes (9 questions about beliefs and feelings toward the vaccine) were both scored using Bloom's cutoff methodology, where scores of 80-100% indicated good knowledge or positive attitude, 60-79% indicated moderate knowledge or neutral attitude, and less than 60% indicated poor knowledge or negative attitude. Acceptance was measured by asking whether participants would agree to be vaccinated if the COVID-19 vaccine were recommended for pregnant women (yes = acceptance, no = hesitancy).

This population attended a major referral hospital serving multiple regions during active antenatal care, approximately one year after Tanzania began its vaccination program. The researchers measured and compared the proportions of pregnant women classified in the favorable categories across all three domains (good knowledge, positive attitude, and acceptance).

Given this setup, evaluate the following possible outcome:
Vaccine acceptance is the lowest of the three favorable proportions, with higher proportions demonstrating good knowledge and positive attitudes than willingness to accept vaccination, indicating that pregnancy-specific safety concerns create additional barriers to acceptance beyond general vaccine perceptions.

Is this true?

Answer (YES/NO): NO